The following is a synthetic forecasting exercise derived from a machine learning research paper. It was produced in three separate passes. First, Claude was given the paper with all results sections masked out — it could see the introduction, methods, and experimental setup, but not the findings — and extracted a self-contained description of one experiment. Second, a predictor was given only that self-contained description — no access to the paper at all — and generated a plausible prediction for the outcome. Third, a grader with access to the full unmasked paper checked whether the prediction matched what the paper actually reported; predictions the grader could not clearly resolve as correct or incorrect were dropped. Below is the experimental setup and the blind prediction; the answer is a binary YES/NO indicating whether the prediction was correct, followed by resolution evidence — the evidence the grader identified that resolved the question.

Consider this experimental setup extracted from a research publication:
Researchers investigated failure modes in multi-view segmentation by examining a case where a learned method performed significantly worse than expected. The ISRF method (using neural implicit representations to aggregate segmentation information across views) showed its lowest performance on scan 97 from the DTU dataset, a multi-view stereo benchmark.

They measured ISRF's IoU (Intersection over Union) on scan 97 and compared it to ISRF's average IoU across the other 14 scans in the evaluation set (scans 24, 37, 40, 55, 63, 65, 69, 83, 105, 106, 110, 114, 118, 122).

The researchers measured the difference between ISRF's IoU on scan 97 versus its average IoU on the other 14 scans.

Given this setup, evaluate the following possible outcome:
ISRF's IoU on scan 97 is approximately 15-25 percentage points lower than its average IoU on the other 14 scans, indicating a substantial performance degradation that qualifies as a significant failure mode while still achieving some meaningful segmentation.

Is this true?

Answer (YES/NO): NO